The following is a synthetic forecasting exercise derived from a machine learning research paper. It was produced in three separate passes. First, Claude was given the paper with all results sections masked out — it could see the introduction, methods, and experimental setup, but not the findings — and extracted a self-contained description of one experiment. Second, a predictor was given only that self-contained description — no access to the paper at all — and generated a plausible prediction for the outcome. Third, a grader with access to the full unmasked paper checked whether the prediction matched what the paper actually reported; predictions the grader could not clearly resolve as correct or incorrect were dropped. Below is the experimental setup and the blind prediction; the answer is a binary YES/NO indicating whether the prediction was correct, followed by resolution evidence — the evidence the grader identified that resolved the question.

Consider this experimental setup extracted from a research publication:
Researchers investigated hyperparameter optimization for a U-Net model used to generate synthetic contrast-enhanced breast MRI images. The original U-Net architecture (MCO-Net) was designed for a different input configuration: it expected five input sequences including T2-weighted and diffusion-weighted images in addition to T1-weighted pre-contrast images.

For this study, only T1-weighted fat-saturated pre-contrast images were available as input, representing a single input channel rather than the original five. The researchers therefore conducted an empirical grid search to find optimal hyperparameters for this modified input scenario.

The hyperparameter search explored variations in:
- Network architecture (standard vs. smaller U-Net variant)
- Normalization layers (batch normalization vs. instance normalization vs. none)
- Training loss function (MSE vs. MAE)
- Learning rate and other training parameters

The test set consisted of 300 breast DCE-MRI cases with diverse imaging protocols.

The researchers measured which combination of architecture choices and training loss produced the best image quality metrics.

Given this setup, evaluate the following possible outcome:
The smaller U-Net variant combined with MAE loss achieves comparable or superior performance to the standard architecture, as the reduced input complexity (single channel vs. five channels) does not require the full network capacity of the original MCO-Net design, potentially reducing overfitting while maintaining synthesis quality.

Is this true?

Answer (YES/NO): NO